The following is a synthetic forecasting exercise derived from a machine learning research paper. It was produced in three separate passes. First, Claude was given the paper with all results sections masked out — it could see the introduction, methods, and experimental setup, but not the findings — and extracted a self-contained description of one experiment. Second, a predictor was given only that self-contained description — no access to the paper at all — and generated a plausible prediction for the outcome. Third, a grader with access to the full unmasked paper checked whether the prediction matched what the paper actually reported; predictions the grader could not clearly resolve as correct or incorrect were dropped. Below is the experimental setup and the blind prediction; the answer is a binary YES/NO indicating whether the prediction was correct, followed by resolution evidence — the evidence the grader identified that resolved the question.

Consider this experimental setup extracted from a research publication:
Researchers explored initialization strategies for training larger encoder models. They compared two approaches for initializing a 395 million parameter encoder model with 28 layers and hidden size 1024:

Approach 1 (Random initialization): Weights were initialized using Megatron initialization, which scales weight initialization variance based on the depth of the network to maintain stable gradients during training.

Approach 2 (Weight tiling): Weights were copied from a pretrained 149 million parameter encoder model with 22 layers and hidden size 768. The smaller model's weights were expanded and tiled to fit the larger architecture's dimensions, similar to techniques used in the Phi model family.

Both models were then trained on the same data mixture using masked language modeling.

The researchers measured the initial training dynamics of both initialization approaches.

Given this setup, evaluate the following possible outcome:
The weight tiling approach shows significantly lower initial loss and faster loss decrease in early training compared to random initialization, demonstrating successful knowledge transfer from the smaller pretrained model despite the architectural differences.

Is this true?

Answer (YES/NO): YES